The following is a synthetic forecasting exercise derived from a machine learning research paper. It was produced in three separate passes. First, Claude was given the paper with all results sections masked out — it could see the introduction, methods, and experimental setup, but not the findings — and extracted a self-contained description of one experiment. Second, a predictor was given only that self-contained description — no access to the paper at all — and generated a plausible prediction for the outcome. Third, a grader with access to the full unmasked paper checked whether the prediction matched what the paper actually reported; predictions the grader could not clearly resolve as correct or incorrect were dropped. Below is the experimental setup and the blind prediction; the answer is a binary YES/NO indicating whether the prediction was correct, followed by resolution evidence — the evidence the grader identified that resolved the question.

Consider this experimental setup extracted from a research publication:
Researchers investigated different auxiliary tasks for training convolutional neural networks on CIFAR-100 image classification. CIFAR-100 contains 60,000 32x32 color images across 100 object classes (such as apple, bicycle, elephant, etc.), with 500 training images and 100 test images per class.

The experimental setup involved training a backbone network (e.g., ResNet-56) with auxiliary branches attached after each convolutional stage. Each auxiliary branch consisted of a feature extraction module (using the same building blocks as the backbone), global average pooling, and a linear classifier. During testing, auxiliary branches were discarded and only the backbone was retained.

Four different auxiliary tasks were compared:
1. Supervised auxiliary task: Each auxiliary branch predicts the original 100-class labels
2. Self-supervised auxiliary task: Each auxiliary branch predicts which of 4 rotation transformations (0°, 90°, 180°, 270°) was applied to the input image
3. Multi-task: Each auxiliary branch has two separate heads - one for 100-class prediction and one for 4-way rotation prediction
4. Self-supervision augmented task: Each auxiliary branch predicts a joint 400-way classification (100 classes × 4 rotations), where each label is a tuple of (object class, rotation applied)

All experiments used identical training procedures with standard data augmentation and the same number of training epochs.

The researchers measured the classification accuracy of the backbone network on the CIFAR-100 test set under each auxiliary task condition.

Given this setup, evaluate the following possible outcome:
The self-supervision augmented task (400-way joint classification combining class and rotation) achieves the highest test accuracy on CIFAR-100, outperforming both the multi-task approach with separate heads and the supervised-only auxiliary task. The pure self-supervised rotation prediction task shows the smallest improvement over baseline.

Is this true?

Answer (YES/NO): NO